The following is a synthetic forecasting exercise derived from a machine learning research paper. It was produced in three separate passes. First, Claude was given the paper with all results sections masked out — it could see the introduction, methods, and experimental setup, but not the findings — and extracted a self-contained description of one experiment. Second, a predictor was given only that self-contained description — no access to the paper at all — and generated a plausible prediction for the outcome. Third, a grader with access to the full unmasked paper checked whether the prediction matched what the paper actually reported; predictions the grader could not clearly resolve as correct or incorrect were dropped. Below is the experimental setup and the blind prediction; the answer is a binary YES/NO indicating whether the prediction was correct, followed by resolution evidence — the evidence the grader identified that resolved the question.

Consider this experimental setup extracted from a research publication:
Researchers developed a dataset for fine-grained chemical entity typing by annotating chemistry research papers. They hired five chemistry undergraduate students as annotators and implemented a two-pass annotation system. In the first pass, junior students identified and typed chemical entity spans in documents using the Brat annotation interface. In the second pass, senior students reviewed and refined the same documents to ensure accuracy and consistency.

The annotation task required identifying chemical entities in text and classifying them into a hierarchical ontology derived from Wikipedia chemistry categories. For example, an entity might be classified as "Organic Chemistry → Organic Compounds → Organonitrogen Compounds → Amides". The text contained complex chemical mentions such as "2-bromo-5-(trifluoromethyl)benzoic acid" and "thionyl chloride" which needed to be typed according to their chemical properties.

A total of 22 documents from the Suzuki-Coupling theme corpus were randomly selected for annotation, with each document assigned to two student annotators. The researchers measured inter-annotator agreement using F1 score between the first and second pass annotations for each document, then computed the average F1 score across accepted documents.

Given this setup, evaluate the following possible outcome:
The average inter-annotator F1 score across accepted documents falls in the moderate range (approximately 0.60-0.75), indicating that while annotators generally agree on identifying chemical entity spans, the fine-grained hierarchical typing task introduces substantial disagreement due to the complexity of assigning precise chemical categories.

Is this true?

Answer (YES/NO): NO